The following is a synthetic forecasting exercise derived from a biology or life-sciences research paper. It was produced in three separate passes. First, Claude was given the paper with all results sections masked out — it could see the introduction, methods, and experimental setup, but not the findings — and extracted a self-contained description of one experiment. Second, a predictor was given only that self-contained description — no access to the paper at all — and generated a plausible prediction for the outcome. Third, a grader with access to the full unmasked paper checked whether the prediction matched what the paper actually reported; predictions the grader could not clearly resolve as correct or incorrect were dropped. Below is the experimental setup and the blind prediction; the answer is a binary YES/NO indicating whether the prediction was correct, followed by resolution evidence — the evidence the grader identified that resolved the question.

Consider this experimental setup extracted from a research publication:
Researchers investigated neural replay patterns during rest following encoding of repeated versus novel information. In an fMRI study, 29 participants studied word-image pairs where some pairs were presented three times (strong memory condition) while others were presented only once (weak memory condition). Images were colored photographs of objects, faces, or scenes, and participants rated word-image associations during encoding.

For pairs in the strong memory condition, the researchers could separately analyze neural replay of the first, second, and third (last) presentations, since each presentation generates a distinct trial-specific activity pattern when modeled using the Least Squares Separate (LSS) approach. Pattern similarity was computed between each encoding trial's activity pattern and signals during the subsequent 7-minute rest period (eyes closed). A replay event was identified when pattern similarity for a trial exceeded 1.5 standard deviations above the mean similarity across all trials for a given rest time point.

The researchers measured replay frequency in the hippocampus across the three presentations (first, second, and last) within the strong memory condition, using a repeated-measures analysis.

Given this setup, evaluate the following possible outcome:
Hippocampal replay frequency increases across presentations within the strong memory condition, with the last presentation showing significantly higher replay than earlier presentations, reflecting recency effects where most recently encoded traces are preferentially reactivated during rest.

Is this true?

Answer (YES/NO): NO